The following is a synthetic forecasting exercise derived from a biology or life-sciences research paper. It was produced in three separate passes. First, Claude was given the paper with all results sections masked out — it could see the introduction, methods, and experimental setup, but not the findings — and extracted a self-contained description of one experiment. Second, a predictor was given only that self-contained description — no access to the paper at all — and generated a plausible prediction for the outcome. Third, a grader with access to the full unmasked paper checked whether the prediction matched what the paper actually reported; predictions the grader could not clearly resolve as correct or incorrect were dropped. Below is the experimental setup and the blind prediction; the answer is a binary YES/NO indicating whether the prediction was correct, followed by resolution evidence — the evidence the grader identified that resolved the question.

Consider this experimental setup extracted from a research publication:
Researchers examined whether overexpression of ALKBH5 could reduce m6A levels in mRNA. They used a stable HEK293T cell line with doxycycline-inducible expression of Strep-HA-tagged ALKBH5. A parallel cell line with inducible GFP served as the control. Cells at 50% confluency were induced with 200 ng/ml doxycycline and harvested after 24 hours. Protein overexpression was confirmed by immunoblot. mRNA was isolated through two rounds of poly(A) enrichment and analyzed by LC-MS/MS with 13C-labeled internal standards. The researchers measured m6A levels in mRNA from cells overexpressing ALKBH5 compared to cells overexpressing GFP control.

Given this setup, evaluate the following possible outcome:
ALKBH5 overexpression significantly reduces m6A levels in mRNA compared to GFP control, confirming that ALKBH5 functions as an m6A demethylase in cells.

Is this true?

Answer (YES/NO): YES